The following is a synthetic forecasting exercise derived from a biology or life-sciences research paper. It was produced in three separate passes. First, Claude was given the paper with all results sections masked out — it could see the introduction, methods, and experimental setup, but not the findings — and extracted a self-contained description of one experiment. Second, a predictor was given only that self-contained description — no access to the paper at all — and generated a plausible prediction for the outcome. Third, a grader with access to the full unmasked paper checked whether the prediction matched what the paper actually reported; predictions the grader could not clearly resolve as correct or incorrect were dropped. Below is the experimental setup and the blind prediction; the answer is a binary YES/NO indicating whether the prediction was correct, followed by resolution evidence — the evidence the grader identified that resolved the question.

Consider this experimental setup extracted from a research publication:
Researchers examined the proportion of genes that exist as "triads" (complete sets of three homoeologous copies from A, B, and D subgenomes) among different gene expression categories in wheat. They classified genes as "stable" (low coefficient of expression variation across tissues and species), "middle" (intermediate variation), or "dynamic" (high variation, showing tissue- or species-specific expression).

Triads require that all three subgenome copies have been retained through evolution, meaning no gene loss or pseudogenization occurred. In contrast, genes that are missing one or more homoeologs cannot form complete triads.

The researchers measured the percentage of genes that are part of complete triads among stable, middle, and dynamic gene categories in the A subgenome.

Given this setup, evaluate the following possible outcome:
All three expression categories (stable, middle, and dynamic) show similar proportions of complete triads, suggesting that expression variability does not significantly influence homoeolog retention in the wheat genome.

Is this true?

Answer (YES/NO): NO